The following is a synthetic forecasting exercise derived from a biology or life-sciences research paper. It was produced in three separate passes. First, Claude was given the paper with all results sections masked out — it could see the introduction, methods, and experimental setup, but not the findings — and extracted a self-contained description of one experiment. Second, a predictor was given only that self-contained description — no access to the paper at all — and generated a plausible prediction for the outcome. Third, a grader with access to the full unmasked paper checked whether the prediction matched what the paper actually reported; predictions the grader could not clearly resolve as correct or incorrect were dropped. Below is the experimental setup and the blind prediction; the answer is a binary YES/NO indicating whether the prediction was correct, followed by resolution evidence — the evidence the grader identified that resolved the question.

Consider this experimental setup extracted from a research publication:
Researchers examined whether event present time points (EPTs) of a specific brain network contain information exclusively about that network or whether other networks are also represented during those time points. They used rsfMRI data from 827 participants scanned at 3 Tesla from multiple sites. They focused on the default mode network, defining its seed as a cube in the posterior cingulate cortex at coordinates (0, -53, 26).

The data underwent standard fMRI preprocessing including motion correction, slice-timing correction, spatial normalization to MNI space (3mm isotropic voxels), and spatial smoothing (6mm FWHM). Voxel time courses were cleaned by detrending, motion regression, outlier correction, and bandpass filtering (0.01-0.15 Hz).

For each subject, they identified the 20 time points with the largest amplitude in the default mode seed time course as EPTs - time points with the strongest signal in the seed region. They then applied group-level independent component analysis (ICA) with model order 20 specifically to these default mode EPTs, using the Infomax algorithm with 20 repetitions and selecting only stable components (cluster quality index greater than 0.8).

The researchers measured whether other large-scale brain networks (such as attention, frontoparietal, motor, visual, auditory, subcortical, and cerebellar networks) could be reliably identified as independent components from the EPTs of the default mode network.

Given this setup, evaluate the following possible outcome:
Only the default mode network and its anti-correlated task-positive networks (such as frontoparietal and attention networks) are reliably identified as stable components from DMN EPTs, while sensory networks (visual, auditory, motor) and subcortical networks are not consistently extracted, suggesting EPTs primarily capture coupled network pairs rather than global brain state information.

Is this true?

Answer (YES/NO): NO